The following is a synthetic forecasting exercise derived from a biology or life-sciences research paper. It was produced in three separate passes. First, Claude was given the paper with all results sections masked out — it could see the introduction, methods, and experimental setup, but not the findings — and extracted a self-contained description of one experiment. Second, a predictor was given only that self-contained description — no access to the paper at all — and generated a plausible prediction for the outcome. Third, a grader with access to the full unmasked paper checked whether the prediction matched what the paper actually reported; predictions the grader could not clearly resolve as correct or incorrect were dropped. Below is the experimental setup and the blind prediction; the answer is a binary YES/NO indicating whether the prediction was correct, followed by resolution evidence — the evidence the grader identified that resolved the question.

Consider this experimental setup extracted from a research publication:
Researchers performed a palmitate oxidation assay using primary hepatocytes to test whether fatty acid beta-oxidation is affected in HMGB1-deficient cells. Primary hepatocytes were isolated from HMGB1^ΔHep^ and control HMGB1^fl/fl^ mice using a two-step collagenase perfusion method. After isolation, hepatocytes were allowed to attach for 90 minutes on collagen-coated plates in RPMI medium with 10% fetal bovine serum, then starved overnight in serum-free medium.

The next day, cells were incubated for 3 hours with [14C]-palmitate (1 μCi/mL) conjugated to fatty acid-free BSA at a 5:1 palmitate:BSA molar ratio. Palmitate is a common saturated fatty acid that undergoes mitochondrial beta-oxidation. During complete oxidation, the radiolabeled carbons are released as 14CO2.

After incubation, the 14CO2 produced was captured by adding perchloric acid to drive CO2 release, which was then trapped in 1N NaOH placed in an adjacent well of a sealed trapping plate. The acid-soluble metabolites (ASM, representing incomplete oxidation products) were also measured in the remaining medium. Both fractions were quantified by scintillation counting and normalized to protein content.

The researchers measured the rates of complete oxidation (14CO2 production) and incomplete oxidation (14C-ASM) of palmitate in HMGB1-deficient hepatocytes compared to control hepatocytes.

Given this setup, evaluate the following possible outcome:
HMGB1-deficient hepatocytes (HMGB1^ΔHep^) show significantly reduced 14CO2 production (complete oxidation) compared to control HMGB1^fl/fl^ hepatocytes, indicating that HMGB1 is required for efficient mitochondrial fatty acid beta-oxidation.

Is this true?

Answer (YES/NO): NO